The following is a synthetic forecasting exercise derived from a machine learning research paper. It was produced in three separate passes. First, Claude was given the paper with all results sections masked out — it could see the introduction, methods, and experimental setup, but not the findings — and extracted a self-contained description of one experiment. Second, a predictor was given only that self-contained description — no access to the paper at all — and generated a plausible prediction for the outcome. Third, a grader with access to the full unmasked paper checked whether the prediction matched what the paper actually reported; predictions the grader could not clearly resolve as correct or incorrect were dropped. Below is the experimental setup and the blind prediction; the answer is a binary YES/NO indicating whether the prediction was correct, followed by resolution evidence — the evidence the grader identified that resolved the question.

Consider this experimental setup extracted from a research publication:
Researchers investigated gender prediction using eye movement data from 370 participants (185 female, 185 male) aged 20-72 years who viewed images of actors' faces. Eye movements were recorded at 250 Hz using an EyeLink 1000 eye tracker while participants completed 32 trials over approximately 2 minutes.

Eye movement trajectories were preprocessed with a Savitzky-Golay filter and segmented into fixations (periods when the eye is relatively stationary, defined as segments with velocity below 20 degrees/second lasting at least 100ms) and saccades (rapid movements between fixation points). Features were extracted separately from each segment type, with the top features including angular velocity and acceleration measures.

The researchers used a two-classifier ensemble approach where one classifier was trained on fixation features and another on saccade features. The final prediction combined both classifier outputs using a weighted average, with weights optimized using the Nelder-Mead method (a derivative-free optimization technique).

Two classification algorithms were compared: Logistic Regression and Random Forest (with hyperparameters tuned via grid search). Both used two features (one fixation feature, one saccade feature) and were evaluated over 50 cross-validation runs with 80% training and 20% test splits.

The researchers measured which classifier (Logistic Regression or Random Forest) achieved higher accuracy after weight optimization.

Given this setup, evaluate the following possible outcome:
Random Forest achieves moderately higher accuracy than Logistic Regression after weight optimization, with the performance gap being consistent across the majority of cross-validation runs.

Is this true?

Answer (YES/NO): NO